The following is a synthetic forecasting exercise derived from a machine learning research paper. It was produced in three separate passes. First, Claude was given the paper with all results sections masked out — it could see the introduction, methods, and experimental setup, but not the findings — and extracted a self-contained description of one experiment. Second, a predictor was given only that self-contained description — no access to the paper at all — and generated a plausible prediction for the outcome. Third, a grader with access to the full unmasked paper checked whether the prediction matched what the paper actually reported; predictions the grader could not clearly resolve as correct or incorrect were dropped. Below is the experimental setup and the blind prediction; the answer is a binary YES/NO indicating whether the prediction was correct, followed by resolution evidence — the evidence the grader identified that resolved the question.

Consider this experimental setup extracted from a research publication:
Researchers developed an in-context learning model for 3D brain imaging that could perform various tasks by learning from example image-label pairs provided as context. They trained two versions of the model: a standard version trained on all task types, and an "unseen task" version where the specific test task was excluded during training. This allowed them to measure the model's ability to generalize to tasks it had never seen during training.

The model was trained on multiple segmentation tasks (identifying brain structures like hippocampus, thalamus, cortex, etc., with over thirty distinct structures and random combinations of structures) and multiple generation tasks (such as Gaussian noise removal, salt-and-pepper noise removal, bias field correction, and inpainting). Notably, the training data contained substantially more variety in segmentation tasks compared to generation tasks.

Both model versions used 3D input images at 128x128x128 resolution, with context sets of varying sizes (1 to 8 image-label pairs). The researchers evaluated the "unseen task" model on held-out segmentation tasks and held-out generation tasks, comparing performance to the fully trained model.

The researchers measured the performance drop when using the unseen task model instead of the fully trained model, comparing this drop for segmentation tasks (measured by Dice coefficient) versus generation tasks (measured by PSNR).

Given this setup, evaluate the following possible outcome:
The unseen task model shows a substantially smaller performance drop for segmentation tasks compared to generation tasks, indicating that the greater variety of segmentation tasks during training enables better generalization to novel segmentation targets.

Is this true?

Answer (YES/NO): YES